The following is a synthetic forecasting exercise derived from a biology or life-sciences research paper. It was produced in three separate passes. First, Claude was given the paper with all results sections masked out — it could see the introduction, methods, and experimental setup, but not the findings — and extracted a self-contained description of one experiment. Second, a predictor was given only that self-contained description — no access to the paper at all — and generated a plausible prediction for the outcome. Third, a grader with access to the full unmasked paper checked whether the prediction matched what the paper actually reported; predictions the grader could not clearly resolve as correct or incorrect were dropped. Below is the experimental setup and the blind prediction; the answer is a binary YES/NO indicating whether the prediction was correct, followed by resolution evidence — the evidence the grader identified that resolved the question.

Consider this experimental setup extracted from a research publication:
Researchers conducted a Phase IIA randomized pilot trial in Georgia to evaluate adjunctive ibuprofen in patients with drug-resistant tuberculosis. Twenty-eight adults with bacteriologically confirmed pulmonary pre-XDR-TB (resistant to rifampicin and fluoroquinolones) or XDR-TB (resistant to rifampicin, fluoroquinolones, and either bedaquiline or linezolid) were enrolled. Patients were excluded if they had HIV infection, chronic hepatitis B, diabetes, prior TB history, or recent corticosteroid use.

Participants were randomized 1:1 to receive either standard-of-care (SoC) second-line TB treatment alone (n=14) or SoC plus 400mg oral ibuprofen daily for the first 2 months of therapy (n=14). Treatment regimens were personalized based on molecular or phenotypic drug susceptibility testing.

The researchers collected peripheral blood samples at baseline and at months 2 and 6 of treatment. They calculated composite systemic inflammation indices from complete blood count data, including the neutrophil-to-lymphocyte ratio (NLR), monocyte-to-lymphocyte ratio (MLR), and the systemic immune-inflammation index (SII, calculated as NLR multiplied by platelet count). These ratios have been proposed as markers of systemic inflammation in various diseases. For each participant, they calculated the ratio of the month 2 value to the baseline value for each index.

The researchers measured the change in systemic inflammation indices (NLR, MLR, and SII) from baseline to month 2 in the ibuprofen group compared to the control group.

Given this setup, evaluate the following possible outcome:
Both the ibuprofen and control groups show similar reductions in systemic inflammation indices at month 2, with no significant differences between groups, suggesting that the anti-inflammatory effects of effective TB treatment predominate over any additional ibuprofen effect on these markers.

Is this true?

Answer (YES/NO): NO